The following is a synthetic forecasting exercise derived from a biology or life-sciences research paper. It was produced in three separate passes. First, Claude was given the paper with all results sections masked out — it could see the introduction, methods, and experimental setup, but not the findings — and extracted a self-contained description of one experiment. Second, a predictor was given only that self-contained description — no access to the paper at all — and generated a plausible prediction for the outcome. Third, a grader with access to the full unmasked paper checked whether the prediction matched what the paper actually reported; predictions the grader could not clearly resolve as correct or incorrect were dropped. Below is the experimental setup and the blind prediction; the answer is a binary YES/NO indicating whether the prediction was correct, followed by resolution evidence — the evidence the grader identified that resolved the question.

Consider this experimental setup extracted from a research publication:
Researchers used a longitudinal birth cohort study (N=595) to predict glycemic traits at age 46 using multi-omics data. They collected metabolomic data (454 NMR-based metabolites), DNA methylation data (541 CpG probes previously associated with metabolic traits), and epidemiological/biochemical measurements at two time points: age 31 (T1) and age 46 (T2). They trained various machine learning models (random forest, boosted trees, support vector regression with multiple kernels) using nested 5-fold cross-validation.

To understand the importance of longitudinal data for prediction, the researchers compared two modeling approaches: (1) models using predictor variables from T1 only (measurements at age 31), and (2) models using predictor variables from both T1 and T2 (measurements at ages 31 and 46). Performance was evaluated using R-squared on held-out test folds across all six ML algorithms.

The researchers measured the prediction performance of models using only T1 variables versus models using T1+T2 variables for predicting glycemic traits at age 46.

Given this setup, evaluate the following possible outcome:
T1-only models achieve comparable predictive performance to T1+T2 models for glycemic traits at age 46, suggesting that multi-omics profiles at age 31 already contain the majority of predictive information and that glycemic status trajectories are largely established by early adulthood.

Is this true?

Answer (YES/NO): NO